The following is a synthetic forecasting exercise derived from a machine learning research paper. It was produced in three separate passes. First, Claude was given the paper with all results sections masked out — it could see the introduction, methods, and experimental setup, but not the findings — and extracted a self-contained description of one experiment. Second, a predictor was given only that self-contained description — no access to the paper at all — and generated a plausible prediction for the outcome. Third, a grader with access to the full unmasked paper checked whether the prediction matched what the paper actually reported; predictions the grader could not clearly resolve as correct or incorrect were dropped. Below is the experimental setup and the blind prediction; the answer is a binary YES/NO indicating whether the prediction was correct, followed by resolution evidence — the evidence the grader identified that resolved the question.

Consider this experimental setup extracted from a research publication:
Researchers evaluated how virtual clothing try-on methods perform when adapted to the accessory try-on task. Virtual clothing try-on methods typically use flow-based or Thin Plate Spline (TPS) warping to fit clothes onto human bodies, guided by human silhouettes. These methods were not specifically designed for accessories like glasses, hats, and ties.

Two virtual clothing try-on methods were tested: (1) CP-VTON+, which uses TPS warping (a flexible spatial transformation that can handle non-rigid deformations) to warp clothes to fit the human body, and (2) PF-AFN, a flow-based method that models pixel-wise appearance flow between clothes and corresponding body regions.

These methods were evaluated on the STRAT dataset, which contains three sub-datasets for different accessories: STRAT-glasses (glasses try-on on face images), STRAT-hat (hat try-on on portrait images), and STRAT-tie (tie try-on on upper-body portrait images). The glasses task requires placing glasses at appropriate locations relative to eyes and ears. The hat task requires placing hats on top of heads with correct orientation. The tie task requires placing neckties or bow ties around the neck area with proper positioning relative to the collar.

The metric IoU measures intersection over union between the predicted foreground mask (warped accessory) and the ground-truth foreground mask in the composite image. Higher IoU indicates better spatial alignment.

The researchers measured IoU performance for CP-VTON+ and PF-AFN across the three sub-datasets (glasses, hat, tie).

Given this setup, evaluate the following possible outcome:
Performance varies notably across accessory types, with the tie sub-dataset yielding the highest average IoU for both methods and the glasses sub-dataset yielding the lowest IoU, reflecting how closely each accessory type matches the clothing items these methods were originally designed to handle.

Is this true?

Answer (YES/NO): NO